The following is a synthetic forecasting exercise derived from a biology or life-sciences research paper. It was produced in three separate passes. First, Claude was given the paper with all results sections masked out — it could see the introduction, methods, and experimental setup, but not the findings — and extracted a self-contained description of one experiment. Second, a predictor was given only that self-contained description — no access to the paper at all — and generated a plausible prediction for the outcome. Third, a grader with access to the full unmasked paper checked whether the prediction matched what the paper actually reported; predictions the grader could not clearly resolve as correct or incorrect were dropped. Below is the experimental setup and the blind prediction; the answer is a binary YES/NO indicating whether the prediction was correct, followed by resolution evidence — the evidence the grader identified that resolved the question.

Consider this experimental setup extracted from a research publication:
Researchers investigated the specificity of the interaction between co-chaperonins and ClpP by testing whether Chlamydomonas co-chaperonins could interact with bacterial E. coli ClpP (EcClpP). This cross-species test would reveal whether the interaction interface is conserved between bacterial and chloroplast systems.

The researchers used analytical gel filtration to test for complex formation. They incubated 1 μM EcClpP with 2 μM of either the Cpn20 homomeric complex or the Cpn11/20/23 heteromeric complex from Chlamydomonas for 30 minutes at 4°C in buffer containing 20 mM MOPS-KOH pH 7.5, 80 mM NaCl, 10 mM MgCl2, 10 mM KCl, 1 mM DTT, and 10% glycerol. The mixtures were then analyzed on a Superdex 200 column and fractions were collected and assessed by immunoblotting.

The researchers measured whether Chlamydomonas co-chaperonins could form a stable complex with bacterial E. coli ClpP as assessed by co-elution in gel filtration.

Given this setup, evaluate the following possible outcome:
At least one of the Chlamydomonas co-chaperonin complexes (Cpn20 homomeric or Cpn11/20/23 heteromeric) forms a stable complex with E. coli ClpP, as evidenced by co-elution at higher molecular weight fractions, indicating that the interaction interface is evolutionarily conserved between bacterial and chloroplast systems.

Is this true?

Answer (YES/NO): NO